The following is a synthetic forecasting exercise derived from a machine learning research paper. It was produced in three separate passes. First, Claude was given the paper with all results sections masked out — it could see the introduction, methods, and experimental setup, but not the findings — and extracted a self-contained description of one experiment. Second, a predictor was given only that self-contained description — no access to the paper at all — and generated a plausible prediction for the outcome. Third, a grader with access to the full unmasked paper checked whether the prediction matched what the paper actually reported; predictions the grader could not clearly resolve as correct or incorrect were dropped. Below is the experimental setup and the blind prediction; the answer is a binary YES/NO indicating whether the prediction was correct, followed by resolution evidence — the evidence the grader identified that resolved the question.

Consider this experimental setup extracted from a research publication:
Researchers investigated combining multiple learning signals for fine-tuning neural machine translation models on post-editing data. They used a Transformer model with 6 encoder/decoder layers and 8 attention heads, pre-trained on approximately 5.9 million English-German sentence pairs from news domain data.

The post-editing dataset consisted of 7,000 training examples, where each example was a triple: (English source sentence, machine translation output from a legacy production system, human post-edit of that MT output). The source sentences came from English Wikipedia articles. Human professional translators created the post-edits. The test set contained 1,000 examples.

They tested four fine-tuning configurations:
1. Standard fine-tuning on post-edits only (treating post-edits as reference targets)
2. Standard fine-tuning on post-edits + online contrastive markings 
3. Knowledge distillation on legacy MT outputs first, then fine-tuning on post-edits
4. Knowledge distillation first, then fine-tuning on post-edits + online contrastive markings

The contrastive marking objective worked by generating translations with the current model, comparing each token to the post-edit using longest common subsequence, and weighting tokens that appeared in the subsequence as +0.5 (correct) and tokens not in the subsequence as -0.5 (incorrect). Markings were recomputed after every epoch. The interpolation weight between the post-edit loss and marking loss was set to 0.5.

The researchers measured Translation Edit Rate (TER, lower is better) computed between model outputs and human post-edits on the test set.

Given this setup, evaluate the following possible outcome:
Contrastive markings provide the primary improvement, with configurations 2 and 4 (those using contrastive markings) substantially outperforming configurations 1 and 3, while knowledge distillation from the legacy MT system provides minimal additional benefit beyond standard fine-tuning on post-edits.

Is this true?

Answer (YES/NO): NO